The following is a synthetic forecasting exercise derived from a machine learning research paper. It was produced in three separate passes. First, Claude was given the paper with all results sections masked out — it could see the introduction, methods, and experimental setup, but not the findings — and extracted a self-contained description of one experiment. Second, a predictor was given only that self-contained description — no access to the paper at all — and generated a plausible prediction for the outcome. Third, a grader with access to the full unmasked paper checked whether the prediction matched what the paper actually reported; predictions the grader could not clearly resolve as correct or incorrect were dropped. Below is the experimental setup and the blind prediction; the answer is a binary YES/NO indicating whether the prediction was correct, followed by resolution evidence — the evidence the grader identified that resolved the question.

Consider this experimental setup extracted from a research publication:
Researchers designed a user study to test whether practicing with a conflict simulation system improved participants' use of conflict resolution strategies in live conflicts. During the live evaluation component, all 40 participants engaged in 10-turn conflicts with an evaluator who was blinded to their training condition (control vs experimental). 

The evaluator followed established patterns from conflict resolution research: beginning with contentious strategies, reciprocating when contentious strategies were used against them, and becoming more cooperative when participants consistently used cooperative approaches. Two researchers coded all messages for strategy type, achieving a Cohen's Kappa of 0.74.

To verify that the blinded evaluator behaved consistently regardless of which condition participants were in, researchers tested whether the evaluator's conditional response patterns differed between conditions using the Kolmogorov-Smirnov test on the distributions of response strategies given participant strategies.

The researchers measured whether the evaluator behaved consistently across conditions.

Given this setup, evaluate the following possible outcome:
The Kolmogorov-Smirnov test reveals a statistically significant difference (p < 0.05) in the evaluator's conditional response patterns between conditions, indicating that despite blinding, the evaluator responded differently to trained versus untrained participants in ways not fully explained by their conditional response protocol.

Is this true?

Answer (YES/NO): NO